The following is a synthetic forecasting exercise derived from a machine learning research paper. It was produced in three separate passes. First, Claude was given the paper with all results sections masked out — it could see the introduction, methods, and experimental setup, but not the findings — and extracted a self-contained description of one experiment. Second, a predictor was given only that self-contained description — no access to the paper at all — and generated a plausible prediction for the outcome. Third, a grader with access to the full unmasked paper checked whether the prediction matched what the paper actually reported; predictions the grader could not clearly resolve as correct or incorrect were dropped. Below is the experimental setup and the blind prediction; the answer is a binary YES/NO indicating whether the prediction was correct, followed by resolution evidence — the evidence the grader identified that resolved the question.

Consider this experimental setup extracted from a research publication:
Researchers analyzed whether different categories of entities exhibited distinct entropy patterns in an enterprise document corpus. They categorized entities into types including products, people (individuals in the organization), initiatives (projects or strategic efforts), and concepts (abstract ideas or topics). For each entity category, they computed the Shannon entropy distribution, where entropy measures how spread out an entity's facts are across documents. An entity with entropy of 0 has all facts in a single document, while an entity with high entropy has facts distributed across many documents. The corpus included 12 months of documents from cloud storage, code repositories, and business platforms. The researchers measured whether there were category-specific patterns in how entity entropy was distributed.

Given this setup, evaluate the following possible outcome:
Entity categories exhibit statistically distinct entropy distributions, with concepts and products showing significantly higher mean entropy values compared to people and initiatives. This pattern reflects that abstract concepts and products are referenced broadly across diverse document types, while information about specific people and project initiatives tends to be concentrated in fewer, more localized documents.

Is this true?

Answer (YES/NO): NO